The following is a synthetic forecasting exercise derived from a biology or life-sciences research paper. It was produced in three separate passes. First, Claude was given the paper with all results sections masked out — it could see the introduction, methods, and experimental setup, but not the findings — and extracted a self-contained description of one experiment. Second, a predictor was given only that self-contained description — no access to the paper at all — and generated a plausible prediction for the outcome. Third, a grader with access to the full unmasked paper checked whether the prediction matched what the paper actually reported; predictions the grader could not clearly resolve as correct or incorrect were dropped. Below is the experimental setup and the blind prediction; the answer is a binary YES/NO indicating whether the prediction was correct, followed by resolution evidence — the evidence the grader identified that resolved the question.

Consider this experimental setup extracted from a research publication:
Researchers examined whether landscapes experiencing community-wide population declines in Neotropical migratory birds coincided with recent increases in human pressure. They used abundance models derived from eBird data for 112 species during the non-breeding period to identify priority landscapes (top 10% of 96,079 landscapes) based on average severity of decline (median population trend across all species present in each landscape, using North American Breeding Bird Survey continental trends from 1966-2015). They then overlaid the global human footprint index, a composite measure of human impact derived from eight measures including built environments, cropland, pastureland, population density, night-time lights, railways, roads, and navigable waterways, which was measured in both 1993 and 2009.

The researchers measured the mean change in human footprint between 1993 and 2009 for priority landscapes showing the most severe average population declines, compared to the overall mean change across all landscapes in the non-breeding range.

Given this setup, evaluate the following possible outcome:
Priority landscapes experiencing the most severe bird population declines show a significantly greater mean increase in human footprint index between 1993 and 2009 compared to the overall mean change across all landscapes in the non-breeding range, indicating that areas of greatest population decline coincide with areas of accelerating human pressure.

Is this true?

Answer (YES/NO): YES